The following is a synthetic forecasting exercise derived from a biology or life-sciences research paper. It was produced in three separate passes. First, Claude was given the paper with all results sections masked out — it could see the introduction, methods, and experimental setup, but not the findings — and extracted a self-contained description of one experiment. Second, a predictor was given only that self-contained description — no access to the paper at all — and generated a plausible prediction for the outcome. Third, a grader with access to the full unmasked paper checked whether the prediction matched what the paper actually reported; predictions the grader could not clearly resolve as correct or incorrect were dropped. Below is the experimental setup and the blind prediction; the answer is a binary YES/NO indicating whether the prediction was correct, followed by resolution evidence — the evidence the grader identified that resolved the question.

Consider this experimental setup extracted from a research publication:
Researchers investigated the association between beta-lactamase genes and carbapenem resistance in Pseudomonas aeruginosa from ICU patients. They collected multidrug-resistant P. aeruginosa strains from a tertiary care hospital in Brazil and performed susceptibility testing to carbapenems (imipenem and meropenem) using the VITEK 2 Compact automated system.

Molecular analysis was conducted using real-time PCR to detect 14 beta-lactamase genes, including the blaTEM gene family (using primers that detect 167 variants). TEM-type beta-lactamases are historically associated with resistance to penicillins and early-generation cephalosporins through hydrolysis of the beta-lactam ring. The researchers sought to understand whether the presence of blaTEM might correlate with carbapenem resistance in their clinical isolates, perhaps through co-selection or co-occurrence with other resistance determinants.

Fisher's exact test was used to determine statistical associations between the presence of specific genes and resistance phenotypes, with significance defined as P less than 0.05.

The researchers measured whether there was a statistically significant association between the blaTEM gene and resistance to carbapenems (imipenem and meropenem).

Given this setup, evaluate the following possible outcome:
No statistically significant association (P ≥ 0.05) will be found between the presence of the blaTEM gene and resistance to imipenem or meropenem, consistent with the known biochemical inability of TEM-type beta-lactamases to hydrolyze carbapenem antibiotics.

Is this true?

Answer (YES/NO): NO